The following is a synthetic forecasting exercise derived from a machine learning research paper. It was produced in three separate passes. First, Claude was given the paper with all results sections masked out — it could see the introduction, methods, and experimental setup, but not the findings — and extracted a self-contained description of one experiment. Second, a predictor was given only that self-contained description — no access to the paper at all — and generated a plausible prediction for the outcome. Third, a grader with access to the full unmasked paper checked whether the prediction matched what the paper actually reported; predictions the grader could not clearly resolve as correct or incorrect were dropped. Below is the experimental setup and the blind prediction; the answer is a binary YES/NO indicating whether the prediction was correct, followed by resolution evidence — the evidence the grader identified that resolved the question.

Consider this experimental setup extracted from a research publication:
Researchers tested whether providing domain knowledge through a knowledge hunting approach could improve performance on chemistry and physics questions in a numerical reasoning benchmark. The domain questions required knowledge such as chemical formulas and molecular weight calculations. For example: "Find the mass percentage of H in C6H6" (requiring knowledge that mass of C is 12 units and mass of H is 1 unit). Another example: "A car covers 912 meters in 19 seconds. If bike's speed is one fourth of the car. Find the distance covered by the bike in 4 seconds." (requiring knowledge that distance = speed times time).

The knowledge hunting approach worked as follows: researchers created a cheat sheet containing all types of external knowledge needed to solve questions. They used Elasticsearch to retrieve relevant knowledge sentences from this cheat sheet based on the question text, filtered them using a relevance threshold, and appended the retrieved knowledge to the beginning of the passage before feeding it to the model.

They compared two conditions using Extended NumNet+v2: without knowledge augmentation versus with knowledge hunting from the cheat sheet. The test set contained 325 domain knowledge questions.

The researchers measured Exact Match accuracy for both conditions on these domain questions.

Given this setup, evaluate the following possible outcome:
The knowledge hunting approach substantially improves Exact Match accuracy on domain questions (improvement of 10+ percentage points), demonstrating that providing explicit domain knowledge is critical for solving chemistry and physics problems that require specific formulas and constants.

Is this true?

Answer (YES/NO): NO